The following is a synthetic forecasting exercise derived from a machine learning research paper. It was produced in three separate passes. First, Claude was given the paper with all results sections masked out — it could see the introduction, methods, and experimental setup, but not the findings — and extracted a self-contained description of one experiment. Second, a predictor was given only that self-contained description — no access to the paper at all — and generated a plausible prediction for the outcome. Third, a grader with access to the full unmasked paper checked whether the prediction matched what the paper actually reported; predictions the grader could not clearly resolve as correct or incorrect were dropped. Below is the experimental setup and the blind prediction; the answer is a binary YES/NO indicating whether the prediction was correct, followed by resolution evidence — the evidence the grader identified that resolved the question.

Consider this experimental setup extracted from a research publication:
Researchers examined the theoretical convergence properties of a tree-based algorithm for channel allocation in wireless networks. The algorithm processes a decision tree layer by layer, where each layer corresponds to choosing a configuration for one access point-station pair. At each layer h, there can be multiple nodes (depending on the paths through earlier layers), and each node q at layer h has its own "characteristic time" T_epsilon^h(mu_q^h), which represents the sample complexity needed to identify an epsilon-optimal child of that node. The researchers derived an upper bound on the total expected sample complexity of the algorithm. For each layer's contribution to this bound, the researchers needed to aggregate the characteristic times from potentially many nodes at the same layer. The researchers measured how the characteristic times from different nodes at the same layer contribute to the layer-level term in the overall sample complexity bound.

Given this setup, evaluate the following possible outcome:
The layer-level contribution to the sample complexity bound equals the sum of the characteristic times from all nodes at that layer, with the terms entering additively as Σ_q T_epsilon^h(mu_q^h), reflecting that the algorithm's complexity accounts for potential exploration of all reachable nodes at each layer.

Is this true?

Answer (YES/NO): NO